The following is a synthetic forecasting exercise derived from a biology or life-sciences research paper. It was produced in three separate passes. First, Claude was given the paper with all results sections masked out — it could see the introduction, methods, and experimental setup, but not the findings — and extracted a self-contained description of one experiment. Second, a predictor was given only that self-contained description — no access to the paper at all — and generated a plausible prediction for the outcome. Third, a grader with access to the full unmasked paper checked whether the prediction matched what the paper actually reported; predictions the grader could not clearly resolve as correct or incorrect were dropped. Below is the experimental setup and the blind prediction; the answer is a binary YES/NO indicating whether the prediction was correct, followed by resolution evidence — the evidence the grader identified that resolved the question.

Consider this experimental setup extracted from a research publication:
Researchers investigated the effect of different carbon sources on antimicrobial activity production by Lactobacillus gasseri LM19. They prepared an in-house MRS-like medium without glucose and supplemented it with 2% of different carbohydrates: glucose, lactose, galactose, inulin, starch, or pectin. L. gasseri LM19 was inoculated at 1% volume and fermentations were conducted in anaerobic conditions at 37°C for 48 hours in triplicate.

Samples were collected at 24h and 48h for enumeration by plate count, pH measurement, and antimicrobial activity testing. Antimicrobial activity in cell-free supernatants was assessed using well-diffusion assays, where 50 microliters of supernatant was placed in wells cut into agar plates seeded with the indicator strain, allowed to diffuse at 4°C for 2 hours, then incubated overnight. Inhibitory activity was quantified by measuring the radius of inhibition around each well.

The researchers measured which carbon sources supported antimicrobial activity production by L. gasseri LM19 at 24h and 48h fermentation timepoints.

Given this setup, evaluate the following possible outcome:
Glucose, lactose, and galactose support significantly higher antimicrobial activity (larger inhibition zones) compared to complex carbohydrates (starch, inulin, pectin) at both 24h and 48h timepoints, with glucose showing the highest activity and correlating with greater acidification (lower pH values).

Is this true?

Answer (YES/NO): NO